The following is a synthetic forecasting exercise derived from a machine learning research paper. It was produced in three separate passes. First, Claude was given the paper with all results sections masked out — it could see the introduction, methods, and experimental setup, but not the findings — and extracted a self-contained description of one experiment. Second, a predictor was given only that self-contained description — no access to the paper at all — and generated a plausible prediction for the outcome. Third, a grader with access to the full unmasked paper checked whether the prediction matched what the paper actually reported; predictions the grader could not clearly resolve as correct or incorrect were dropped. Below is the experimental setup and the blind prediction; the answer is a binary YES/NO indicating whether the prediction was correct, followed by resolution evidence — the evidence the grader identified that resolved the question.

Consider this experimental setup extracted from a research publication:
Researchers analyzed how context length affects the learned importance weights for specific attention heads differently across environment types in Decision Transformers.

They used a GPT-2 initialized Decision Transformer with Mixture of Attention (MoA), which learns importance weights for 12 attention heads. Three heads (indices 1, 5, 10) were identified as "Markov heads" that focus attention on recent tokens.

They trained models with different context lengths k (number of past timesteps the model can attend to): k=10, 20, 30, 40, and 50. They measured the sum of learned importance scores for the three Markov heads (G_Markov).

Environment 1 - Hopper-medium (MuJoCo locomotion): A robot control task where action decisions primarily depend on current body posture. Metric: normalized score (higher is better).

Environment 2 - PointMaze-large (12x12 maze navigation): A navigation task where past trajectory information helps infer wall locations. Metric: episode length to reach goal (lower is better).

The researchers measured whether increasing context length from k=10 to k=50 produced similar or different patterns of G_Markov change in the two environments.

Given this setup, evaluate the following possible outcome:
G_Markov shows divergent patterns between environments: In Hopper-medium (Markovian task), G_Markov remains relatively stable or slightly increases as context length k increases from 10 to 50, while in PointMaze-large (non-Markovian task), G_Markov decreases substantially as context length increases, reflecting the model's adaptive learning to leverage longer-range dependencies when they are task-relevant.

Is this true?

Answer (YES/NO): NO